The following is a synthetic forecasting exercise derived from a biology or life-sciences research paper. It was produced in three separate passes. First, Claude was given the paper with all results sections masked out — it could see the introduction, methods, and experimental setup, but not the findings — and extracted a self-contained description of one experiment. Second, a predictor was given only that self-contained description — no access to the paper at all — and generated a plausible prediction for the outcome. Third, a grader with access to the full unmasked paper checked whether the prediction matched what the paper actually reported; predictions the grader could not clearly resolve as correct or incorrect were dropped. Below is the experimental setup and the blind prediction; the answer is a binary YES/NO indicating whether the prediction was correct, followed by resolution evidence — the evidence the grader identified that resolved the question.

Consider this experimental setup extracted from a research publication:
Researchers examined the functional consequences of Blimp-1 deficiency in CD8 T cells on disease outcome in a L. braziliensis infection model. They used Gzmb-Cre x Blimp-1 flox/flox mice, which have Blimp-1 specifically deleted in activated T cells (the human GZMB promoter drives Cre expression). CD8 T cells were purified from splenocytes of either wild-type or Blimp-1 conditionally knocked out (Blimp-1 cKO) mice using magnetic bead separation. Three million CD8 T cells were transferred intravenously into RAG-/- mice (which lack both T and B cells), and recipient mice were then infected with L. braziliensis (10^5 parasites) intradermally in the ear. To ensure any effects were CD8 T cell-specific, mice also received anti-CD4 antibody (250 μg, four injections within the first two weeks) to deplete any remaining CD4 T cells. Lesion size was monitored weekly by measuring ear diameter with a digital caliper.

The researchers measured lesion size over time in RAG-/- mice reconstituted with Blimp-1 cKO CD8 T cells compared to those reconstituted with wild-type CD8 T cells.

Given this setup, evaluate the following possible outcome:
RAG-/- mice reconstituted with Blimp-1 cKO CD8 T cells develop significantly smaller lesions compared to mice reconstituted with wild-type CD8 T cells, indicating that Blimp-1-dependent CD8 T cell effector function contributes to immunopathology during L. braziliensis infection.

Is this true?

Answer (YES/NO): YES